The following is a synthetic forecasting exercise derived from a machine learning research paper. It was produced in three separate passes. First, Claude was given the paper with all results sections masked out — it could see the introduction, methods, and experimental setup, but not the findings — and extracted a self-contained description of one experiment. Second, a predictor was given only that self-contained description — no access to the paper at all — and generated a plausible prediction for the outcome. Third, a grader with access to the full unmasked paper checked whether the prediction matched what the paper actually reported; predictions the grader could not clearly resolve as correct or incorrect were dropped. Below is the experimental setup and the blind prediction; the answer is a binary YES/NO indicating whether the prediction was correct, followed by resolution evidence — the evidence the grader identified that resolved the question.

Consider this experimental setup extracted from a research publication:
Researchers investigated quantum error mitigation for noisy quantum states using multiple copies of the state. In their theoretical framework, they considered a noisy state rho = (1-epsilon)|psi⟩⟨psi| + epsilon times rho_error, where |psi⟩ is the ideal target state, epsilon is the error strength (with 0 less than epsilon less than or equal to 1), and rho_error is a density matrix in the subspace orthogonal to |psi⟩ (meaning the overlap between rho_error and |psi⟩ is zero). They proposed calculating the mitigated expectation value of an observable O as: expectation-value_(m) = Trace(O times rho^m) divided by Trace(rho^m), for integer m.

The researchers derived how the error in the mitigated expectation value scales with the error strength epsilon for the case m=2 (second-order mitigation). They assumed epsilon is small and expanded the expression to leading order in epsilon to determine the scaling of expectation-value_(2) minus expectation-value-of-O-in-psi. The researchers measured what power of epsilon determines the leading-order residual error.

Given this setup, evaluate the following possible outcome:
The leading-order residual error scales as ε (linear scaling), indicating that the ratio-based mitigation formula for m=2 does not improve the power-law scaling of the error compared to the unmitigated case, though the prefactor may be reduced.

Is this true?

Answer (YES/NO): NO